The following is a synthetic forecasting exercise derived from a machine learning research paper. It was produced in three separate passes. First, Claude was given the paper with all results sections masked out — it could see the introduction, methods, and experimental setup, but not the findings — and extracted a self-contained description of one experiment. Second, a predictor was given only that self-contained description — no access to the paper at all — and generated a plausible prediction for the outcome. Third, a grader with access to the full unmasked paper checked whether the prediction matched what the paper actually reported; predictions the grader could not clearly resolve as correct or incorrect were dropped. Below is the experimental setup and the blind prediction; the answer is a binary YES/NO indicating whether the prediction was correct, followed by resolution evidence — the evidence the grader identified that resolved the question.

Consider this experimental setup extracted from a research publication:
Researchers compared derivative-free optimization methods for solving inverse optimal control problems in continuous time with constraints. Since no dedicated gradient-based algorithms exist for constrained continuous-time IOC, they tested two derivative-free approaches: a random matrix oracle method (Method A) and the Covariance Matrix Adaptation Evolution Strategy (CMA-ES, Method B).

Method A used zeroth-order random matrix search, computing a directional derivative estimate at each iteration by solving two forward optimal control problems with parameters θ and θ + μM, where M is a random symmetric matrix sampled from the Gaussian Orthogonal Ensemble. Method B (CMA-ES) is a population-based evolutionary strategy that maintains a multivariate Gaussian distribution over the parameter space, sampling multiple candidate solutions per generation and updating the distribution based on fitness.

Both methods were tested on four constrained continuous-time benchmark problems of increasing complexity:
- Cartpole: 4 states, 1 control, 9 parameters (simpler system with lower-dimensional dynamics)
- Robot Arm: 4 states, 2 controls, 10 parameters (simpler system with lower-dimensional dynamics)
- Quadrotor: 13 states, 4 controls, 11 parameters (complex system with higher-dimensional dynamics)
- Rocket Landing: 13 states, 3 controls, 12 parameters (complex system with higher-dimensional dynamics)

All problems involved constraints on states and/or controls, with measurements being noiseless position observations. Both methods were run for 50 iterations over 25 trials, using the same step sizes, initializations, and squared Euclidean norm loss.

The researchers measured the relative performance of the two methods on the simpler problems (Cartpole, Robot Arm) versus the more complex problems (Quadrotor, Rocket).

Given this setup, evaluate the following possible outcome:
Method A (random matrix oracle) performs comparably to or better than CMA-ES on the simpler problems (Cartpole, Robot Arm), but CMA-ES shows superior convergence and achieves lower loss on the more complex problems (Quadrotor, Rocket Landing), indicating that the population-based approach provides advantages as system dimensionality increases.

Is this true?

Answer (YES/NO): NO